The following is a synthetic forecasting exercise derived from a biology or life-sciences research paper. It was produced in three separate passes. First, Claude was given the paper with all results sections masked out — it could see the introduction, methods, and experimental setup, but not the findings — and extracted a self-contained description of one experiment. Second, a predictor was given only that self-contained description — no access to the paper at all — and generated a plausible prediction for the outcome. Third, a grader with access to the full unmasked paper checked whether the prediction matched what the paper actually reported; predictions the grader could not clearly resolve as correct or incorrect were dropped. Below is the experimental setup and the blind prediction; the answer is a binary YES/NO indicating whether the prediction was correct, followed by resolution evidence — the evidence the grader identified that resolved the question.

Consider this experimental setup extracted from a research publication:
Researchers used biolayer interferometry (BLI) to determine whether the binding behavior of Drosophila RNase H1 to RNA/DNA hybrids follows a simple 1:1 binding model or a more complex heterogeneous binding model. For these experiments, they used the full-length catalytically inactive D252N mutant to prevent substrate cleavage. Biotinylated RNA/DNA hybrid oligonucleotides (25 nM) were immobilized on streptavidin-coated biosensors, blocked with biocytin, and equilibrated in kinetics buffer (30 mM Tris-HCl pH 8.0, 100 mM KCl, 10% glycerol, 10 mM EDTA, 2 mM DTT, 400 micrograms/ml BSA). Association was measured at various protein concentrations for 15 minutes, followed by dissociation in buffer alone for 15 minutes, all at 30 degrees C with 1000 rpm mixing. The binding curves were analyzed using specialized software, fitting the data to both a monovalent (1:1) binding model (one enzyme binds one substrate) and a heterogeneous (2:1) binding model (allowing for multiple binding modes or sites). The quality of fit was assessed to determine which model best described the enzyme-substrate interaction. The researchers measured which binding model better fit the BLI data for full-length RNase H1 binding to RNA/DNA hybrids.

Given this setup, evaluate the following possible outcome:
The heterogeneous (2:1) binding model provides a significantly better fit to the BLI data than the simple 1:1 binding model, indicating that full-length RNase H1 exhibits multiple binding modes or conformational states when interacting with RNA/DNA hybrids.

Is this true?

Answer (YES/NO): YES